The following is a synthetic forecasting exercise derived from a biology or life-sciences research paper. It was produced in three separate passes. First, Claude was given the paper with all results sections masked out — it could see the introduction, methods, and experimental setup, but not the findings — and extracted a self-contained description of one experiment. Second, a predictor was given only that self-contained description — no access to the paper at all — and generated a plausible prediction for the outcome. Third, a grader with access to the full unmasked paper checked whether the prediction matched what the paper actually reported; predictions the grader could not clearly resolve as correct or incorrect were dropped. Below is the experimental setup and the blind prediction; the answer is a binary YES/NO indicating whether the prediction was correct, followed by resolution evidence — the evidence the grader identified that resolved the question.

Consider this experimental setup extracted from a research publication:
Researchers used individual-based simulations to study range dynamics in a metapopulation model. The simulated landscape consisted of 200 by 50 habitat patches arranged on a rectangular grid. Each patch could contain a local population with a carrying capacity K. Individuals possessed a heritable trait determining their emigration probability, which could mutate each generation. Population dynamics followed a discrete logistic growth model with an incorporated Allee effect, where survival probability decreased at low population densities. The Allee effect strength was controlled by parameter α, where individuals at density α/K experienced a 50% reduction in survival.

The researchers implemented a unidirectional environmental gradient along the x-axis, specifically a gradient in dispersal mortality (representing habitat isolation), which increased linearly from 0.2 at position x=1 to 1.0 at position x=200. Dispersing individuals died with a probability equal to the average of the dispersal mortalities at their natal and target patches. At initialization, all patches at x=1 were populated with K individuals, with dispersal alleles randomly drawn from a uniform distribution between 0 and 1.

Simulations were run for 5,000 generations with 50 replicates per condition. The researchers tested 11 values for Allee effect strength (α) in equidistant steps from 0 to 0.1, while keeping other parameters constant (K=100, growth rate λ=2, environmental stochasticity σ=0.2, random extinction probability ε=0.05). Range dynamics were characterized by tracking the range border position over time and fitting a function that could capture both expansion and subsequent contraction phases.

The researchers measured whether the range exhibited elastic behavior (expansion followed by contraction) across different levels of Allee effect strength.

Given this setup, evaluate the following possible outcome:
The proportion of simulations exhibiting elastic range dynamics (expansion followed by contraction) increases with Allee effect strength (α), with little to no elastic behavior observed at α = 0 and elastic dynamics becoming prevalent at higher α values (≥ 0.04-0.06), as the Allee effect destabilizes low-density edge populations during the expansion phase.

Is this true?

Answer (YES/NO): NO